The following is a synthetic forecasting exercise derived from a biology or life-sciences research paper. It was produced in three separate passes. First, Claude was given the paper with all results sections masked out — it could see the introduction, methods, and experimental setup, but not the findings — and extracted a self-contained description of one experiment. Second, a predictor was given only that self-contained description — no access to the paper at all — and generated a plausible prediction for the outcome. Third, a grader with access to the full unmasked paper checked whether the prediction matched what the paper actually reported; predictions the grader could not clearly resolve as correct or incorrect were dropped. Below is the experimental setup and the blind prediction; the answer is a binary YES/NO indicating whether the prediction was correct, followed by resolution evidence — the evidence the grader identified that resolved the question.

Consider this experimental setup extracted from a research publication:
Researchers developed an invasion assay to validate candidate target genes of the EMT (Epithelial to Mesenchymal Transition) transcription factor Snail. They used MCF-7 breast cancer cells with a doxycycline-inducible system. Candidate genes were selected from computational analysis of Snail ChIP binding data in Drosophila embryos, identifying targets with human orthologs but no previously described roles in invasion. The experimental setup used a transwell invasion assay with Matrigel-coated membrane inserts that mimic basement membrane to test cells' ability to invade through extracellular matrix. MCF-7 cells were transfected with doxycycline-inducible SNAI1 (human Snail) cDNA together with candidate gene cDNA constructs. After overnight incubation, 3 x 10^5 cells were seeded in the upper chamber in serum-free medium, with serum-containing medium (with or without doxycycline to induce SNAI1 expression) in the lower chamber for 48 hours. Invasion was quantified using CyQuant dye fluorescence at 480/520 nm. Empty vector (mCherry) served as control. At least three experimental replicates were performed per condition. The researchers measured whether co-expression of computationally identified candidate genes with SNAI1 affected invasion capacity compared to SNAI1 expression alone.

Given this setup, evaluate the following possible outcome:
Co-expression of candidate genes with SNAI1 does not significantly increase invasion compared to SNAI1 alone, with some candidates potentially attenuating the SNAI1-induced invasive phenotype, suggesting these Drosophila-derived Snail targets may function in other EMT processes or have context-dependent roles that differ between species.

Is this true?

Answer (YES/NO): NO